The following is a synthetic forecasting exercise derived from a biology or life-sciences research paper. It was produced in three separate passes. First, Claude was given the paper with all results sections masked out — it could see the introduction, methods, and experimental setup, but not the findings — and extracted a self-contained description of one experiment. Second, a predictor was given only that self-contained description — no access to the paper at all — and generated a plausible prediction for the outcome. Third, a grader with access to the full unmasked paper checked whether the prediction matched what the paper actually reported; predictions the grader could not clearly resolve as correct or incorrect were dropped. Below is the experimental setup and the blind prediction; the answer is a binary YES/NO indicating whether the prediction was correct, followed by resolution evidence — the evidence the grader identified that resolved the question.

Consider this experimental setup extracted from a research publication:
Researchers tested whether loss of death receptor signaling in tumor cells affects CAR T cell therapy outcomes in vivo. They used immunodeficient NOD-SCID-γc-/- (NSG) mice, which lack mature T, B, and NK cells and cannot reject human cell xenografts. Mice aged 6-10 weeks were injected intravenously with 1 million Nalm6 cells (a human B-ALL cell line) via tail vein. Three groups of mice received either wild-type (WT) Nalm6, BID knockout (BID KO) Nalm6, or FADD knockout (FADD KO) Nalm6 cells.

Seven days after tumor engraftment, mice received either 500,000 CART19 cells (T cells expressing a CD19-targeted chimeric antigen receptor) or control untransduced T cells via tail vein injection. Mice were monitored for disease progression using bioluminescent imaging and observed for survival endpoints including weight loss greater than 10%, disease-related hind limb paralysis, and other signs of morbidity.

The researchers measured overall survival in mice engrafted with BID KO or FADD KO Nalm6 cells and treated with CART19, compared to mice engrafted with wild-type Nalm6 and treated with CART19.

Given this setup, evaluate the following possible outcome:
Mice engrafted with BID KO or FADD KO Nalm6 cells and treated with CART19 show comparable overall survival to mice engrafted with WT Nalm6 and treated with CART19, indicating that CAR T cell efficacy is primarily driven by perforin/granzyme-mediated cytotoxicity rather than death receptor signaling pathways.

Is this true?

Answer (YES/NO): NO